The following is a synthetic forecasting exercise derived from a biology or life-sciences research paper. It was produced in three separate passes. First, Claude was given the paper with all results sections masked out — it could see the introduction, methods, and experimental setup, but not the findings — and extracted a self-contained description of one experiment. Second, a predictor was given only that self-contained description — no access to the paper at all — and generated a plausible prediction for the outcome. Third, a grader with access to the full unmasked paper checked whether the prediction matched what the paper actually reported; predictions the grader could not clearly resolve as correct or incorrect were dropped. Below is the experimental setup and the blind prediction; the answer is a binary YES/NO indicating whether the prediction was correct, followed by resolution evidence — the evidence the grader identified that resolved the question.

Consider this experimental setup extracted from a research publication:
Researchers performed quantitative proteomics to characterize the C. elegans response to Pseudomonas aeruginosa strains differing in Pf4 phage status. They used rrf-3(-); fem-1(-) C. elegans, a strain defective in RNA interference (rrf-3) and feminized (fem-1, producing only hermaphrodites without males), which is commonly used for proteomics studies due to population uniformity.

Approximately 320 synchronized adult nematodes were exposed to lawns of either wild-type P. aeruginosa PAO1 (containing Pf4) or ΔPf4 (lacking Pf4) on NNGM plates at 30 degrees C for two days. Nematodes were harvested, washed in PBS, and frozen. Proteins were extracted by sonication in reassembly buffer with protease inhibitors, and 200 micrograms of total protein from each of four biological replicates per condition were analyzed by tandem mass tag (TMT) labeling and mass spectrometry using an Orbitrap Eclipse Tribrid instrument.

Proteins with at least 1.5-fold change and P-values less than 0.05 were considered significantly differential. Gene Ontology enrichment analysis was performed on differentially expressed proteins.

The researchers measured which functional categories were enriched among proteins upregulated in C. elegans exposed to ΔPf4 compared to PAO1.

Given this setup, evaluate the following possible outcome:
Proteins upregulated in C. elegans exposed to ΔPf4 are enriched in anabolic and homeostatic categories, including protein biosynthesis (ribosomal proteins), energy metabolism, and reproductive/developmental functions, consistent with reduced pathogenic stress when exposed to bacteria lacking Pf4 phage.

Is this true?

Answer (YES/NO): NO